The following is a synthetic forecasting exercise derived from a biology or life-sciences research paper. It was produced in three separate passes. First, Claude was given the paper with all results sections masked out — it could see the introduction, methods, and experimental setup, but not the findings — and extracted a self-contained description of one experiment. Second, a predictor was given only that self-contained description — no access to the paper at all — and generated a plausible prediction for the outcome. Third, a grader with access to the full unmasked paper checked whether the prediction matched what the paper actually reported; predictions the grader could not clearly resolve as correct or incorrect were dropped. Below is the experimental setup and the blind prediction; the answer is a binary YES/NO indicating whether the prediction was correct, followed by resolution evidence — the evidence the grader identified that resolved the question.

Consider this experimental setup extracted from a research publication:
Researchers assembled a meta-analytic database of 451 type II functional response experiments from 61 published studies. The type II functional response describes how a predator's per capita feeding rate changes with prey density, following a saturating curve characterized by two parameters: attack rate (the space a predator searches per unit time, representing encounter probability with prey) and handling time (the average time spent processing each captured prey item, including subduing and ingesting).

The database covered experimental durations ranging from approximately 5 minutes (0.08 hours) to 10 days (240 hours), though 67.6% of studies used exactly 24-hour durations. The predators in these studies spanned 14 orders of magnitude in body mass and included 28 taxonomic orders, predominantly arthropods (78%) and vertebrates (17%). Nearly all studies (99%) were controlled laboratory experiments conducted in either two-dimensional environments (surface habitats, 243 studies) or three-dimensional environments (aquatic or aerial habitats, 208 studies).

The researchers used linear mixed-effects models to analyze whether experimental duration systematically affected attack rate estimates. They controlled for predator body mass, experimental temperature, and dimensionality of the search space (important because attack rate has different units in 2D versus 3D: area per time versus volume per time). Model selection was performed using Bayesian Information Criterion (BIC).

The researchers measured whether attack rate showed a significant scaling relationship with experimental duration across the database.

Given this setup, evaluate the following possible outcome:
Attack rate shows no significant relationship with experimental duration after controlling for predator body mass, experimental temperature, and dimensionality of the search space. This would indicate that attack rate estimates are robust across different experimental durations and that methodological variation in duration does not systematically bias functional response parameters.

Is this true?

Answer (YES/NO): NO